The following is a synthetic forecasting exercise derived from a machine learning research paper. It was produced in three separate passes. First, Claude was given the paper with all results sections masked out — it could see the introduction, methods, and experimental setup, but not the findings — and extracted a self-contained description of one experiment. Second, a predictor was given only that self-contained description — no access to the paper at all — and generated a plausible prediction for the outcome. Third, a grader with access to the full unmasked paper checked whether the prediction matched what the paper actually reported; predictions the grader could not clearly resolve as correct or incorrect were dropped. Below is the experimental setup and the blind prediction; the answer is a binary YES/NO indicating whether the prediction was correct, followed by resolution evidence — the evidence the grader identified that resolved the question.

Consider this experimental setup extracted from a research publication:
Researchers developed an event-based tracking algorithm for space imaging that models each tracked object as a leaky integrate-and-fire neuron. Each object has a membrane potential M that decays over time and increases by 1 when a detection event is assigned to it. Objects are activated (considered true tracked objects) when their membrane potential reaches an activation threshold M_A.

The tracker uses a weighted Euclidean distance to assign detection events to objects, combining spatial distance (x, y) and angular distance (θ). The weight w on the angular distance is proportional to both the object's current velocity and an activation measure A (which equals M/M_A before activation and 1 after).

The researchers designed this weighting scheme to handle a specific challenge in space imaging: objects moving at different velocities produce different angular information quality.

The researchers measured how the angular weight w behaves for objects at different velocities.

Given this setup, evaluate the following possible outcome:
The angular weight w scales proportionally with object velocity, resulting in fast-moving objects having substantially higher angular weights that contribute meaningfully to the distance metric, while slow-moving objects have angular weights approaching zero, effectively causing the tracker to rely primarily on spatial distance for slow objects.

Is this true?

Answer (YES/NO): YES